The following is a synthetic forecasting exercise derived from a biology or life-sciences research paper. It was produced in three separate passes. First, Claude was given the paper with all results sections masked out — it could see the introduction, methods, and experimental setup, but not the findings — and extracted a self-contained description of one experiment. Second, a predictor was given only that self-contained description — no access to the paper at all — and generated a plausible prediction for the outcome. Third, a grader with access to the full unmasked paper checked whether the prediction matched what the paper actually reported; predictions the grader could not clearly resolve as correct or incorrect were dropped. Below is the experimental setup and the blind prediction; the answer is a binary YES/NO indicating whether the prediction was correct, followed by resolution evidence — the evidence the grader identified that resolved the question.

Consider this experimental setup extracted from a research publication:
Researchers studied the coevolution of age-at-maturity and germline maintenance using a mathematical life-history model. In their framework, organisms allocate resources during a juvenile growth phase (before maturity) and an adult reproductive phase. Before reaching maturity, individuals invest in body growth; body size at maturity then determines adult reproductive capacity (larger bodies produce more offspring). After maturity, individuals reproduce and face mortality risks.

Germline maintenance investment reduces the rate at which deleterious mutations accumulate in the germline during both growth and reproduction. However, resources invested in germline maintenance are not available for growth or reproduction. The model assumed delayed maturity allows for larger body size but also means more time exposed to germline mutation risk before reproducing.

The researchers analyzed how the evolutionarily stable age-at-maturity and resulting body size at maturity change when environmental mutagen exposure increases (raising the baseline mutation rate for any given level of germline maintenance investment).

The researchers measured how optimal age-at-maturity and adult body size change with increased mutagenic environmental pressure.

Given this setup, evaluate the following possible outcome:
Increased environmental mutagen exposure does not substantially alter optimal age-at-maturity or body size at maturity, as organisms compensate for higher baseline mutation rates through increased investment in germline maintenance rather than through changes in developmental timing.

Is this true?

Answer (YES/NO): NO